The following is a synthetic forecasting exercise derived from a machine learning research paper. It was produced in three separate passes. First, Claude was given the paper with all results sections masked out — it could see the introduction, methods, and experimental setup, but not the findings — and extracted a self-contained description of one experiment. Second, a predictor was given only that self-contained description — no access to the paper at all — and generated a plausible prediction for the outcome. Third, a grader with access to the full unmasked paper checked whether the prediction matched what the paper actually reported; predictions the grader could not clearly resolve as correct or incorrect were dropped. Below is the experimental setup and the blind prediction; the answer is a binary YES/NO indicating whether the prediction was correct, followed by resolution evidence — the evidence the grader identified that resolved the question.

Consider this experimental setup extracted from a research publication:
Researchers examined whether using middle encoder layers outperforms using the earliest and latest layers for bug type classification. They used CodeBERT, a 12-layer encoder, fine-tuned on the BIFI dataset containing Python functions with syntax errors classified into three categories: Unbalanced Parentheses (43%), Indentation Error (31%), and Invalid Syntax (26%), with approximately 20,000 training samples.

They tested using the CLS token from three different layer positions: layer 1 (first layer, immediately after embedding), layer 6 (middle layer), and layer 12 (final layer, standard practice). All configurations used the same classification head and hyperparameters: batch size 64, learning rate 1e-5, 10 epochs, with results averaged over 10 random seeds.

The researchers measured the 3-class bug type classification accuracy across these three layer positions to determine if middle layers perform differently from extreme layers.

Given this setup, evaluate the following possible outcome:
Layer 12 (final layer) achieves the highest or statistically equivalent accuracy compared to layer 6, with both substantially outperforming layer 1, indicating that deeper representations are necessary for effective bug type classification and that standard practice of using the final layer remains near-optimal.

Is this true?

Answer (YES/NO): YES